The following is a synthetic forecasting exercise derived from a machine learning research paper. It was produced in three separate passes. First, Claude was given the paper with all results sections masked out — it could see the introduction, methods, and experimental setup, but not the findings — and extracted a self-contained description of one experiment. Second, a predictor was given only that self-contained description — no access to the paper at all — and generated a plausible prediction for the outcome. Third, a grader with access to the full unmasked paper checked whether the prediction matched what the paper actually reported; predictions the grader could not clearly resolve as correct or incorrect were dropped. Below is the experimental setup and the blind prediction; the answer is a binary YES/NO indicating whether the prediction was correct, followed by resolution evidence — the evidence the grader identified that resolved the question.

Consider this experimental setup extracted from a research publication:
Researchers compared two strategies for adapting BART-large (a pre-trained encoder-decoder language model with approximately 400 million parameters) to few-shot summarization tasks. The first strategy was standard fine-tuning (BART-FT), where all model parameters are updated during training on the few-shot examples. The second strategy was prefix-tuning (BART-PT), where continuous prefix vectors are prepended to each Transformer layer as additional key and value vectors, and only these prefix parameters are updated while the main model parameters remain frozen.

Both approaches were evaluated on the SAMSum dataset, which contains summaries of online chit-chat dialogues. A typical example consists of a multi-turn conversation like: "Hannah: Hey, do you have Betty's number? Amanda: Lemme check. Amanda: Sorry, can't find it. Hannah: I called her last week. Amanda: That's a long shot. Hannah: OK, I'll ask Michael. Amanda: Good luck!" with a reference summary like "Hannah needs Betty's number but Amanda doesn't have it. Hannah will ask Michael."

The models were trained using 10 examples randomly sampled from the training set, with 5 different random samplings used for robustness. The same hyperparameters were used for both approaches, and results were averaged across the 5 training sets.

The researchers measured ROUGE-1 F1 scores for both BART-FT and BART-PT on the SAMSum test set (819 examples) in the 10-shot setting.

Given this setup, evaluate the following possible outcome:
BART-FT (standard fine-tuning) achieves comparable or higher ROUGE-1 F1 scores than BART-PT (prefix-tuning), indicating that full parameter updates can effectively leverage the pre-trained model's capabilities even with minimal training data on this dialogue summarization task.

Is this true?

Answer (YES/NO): NO